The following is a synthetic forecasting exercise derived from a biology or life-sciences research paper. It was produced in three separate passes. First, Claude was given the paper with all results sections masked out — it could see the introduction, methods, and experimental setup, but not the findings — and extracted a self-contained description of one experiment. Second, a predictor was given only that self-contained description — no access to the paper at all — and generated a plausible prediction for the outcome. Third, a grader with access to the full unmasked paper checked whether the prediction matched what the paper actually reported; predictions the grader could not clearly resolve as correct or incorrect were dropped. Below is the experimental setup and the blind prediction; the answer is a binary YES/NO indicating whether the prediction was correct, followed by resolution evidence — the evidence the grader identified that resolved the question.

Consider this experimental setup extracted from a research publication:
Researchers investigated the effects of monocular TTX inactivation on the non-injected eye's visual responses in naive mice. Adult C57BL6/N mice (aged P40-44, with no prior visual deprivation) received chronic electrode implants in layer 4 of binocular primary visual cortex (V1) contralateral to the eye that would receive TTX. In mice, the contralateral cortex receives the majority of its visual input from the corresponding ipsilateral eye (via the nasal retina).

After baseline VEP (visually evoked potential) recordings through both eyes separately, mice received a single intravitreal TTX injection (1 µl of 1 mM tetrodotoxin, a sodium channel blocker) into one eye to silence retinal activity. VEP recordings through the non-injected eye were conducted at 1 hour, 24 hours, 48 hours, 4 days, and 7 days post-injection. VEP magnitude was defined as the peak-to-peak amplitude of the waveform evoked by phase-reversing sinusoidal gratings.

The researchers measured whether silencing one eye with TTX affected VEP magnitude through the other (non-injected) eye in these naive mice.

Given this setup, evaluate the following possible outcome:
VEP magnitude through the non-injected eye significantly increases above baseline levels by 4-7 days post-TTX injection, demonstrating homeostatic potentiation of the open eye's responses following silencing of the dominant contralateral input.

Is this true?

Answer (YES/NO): YES